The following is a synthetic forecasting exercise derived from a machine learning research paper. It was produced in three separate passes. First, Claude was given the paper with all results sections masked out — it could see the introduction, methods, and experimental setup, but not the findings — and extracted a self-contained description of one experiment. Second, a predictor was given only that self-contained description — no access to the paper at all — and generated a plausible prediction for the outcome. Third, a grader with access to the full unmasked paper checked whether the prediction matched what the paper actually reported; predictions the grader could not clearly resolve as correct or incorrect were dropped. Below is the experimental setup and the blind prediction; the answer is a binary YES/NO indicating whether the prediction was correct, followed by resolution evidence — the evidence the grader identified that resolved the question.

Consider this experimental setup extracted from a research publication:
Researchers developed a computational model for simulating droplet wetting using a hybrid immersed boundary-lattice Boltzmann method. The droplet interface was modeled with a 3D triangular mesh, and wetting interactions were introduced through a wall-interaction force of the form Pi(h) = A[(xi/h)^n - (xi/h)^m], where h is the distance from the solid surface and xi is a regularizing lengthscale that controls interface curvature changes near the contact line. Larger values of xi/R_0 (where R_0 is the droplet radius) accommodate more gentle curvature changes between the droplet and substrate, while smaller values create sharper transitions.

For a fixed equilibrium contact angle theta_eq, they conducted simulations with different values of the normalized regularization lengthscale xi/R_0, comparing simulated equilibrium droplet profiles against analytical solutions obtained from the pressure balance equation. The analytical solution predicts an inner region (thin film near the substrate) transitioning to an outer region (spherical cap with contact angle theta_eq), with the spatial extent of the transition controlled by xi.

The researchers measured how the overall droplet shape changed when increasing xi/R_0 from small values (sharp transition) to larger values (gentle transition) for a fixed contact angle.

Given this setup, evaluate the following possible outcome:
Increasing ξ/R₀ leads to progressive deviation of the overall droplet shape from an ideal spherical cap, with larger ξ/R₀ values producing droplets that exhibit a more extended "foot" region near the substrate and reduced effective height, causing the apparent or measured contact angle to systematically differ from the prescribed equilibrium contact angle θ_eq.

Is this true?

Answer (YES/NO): NO